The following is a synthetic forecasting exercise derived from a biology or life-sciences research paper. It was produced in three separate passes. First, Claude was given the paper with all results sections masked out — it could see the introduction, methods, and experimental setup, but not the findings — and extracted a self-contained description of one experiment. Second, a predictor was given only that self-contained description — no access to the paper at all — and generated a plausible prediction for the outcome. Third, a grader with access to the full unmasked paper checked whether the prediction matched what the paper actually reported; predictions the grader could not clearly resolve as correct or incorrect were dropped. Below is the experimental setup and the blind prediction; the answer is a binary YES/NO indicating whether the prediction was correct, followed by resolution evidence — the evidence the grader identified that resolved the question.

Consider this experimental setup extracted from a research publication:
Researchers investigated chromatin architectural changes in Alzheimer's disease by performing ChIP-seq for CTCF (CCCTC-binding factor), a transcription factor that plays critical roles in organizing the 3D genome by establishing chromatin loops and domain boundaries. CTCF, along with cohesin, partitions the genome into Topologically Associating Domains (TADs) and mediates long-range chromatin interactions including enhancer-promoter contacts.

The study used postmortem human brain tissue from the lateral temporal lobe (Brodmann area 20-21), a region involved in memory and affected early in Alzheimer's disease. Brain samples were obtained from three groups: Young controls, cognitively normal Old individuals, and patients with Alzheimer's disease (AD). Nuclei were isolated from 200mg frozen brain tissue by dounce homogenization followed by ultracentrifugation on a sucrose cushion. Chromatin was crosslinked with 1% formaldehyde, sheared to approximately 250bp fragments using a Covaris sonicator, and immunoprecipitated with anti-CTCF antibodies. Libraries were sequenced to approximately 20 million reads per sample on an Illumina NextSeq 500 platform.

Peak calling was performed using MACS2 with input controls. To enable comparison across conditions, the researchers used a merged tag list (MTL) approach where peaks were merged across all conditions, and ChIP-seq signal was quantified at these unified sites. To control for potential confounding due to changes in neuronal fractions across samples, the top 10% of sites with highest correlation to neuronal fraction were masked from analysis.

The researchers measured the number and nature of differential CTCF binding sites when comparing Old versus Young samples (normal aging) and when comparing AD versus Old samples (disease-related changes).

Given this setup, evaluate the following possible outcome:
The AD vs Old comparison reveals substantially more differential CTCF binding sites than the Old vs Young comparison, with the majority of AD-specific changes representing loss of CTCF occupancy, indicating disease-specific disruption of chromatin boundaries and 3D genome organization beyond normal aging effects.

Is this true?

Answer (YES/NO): YES